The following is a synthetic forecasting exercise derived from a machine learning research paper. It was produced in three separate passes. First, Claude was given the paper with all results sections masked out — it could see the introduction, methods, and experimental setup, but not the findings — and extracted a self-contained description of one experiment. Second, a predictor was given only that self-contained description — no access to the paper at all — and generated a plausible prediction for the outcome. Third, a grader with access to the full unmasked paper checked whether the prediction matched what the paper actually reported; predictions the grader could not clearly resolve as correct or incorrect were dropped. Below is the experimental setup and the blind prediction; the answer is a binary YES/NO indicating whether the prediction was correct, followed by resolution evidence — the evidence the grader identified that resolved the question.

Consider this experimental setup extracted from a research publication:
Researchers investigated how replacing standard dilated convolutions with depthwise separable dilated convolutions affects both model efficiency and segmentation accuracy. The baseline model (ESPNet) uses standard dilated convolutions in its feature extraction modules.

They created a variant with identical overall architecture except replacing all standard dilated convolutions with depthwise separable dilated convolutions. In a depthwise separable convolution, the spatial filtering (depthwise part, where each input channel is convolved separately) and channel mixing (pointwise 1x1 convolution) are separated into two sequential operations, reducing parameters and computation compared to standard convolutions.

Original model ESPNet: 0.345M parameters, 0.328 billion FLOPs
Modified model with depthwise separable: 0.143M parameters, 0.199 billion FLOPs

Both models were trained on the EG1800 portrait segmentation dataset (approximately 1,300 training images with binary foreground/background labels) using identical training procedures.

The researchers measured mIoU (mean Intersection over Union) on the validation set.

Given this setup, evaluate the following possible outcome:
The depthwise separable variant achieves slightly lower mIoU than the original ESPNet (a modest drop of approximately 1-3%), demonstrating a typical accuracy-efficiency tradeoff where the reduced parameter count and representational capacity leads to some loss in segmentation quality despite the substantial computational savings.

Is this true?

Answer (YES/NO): NO